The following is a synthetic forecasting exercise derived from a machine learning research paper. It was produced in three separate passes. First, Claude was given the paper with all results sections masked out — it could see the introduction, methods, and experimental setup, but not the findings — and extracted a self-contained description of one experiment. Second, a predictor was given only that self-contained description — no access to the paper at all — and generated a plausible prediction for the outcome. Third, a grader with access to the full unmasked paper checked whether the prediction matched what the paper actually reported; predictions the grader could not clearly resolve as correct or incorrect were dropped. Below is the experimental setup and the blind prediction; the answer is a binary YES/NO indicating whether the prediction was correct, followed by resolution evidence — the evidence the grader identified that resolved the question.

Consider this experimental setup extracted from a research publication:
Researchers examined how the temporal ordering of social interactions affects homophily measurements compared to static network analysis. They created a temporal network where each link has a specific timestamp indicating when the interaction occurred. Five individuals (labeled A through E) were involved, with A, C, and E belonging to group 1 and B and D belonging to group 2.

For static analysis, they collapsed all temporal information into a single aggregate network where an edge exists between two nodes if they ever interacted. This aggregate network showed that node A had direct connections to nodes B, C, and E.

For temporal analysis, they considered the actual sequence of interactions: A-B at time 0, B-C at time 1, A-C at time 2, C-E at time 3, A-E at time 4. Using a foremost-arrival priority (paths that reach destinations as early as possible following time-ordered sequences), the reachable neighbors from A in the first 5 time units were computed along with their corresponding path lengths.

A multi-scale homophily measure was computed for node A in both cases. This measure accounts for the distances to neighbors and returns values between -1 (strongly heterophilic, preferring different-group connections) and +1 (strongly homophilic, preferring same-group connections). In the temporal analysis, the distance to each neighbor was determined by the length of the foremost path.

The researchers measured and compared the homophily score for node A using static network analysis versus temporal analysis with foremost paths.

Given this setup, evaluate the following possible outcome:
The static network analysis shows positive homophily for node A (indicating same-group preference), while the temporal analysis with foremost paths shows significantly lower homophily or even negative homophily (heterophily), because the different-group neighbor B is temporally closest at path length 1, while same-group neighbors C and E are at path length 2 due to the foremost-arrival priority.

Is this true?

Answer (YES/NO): YES